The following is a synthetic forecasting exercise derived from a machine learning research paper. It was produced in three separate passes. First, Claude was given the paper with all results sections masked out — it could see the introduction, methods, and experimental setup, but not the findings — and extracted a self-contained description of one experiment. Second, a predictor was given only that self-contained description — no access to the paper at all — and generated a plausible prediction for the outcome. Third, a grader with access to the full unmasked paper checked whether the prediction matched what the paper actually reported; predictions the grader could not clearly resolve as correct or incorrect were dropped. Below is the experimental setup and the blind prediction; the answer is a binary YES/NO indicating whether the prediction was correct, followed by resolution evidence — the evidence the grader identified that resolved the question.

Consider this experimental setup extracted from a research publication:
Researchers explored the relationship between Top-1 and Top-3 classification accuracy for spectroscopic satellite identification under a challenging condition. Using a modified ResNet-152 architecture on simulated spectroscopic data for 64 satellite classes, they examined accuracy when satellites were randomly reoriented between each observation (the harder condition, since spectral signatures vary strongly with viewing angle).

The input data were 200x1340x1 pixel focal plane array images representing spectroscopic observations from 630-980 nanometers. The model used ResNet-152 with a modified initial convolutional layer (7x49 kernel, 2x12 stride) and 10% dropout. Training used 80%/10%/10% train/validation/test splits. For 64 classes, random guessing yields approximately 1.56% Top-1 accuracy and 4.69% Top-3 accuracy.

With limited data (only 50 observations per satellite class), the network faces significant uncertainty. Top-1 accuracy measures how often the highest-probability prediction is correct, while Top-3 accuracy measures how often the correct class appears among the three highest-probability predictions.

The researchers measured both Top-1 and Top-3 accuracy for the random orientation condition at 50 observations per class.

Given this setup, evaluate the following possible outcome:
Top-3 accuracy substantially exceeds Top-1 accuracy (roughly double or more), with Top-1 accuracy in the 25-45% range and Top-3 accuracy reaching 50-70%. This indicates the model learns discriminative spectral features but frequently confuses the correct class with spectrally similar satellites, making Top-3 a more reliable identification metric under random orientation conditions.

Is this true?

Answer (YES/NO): NO